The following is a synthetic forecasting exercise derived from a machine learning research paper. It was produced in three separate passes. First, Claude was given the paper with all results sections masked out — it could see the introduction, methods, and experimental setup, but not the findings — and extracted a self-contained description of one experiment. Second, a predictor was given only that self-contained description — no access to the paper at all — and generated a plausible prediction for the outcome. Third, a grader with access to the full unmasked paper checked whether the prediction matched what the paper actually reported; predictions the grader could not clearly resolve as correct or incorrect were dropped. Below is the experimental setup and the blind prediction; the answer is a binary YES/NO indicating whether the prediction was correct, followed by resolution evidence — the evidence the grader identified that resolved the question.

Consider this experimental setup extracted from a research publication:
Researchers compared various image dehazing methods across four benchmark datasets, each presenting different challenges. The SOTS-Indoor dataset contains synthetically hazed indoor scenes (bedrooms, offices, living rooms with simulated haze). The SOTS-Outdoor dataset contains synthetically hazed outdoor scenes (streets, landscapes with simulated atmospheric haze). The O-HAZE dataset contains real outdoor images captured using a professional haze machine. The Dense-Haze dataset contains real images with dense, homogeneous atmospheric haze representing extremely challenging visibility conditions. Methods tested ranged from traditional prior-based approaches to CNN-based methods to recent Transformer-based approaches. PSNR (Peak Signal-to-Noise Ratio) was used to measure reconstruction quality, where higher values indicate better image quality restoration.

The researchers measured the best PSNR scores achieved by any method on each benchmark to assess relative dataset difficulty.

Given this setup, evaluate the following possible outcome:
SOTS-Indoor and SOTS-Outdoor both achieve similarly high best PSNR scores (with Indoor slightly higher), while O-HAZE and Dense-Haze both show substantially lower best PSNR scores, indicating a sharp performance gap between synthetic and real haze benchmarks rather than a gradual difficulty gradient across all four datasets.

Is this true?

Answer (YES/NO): NO